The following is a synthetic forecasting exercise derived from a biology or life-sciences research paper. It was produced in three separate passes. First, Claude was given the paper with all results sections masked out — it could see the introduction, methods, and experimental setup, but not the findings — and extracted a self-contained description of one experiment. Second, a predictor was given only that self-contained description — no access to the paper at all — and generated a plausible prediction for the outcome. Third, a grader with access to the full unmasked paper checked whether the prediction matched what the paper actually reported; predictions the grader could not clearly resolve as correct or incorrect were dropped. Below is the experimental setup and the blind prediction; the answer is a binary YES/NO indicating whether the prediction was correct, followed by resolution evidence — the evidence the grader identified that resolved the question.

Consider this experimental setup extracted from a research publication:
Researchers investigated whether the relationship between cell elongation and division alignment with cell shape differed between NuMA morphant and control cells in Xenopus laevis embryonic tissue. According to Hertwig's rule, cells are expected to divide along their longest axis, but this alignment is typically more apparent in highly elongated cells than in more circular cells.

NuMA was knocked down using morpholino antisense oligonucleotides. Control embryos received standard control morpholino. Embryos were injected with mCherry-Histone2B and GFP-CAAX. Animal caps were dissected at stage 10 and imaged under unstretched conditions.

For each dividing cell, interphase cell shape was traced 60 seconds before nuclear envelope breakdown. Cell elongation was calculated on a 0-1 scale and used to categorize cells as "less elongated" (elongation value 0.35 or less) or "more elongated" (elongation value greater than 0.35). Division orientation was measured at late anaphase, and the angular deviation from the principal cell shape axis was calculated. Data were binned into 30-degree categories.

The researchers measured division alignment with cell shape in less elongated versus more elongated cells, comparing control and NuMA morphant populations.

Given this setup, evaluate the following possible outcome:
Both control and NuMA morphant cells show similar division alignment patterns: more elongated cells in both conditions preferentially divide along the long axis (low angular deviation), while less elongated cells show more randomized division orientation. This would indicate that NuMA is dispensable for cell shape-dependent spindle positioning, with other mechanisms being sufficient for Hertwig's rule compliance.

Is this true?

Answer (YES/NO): NO